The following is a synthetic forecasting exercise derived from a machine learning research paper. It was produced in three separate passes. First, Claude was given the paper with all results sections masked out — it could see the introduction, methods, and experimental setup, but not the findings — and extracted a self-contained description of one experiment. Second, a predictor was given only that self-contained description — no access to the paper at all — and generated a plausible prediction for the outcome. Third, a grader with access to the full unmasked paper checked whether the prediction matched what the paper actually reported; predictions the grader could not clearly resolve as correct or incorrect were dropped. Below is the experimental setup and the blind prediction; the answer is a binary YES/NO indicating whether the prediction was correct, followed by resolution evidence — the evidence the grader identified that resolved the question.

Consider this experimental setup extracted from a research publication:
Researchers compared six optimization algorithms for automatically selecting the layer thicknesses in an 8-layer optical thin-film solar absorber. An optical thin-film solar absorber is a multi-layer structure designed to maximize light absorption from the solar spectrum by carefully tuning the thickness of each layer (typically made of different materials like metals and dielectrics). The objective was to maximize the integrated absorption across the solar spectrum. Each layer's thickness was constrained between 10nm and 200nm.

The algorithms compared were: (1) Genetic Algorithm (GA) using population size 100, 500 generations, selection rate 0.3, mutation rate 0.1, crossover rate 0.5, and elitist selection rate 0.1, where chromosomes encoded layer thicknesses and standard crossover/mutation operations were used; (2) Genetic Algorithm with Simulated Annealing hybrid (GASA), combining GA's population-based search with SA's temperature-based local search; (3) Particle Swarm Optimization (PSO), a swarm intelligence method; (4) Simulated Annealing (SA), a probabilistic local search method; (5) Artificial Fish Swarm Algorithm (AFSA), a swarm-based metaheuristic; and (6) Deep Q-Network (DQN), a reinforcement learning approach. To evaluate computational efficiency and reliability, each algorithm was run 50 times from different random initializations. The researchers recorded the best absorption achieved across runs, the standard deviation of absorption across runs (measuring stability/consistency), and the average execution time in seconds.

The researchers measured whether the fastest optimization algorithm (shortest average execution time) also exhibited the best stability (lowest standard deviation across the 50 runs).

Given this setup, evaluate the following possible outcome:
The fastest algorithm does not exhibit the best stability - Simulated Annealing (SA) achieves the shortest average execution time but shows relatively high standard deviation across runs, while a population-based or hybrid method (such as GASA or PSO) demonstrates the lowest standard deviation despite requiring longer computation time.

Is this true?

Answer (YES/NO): NO